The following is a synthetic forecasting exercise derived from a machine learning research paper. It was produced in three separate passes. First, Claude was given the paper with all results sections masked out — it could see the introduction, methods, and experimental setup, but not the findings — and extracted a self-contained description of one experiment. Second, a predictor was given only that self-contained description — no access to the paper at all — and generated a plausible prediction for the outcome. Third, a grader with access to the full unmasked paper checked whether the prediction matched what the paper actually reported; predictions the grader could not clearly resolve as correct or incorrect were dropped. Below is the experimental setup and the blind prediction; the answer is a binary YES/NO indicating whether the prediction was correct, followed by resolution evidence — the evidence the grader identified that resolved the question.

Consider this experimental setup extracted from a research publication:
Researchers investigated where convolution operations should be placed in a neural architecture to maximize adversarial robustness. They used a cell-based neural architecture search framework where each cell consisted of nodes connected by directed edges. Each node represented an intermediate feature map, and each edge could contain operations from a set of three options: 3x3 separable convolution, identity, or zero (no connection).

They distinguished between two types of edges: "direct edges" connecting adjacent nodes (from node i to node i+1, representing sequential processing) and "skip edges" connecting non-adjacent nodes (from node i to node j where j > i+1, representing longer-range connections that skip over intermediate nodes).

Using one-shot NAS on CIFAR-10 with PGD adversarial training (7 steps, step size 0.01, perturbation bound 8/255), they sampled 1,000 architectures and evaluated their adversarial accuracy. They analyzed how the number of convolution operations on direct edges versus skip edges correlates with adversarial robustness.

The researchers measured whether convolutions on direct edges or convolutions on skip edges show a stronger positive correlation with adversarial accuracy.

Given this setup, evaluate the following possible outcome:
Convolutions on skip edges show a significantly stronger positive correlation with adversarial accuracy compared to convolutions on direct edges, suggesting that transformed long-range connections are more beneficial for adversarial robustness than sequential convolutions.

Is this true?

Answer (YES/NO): NO